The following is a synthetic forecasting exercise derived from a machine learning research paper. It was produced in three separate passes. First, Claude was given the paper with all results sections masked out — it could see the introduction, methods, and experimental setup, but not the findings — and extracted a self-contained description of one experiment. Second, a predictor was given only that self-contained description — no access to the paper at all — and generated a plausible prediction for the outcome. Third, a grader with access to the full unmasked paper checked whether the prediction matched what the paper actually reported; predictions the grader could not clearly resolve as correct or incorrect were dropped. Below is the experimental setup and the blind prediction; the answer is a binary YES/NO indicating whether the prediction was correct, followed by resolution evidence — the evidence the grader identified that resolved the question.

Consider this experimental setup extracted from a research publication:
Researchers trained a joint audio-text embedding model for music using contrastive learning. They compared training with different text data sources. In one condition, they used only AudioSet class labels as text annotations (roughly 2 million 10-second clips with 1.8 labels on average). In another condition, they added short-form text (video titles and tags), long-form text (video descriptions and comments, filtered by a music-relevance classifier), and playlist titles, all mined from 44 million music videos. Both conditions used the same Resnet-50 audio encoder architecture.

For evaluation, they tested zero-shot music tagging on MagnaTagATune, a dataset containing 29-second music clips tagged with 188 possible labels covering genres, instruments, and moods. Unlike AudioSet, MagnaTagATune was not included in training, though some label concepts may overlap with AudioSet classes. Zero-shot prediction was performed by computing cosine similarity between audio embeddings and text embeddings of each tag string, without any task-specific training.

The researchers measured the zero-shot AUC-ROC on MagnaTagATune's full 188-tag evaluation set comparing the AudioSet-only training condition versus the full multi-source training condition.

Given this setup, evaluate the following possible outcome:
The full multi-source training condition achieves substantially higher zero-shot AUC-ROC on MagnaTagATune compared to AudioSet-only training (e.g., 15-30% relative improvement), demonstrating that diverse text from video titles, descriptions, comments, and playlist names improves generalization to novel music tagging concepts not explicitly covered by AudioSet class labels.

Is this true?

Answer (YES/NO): NO